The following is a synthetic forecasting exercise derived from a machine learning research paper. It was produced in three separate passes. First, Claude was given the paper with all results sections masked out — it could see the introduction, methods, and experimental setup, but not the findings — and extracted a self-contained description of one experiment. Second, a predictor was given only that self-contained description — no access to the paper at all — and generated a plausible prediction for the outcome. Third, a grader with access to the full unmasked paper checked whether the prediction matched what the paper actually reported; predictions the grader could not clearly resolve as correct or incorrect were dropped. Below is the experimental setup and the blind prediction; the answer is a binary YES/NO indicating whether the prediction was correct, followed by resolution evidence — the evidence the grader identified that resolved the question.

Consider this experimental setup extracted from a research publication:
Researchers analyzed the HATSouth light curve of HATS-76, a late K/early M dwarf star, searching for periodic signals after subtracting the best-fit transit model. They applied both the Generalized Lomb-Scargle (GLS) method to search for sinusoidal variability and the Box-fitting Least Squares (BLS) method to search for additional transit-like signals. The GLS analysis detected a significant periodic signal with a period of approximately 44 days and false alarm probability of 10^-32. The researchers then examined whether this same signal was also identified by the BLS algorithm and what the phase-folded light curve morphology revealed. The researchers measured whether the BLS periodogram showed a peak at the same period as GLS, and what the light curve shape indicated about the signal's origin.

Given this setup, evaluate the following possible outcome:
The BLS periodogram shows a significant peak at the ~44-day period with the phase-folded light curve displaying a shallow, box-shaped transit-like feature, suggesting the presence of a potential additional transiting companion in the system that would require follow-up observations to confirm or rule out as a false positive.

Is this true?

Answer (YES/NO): NO